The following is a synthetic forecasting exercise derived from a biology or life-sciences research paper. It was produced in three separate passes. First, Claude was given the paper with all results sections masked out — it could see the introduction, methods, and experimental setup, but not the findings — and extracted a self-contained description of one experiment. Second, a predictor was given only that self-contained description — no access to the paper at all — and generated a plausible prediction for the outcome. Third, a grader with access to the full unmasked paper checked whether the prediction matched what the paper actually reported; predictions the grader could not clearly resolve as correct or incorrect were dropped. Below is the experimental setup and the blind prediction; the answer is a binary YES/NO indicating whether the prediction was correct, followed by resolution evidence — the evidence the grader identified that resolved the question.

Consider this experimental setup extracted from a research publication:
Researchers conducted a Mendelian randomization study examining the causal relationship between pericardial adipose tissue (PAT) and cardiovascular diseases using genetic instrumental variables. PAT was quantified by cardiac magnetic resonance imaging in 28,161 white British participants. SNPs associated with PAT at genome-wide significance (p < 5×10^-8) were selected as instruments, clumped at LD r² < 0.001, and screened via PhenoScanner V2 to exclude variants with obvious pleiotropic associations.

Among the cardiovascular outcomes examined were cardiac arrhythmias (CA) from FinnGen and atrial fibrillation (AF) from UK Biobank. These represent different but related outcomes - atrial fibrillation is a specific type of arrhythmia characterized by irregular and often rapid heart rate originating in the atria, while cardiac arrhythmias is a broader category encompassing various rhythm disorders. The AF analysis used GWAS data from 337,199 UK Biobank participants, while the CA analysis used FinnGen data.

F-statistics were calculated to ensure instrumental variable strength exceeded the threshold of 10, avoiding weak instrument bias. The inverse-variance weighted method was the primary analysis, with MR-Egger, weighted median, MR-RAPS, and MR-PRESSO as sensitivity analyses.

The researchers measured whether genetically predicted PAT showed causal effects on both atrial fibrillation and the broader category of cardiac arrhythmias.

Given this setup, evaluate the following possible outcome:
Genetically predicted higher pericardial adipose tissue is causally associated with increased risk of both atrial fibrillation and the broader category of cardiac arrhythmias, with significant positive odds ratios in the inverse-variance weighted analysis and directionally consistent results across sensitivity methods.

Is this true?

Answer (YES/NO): NO